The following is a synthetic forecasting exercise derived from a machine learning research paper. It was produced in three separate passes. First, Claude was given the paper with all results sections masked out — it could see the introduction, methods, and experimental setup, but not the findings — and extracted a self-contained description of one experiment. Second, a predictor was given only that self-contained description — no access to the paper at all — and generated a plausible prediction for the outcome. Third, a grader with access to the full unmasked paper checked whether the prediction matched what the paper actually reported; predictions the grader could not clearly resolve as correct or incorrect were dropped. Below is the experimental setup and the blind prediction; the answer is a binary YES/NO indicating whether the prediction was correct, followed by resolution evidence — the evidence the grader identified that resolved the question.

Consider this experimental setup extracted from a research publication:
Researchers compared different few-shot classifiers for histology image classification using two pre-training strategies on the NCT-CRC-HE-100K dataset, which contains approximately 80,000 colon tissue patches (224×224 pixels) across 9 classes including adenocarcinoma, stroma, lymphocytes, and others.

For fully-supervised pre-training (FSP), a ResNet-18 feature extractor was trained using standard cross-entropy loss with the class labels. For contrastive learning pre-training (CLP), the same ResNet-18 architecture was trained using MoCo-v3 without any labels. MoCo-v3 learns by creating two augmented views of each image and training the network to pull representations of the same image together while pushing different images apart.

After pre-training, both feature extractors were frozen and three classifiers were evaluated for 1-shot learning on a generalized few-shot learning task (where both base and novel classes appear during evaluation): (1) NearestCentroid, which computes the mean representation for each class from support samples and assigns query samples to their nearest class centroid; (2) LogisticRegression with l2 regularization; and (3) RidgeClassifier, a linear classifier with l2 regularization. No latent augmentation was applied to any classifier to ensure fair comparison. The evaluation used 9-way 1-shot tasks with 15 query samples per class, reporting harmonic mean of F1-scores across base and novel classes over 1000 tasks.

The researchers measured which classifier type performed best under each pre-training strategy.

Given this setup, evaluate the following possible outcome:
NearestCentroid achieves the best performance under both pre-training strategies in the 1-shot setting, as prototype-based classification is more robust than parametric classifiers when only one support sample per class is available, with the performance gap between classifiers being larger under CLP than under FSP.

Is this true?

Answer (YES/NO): NO